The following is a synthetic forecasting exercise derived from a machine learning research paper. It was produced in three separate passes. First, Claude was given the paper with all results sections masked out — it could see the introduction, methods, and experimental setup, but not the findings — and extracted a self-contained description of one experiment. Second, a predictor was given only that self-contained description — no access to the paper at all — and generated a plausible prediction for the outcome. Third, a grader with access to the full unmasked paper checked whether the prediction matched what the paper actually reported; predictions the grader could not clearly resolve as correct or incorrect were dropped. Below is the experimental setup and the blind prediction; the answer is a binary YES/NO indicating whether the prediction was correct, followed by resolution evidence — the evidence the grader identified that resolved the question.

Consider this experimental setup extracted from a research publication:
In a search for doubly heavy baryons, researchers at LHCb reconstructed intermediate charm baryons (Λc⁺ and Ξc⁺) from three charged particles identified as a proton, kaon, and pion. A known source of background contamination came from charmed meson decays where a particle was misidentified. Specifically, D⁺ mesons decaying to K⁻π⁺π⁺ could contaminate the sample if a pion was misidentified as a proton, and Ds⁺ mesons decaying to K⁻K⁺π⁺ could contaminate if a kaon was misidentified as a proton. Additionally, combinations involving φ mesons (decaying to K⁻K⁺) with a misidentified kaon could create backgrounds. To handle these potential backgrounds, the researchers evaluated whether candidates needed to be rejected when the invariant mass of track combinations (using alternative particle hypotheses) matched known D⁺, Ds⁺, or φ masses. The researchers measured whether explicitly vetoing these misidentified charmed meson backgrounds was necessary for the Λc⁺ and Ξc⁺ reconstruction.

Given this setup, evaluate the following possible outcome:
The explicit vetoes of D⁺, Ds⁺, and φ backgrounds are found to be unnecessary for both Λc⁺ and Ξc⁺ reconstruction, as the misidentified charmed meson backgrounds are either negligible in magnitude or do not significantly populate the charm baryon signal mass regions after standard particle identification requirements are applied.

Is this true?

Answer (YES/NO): NO